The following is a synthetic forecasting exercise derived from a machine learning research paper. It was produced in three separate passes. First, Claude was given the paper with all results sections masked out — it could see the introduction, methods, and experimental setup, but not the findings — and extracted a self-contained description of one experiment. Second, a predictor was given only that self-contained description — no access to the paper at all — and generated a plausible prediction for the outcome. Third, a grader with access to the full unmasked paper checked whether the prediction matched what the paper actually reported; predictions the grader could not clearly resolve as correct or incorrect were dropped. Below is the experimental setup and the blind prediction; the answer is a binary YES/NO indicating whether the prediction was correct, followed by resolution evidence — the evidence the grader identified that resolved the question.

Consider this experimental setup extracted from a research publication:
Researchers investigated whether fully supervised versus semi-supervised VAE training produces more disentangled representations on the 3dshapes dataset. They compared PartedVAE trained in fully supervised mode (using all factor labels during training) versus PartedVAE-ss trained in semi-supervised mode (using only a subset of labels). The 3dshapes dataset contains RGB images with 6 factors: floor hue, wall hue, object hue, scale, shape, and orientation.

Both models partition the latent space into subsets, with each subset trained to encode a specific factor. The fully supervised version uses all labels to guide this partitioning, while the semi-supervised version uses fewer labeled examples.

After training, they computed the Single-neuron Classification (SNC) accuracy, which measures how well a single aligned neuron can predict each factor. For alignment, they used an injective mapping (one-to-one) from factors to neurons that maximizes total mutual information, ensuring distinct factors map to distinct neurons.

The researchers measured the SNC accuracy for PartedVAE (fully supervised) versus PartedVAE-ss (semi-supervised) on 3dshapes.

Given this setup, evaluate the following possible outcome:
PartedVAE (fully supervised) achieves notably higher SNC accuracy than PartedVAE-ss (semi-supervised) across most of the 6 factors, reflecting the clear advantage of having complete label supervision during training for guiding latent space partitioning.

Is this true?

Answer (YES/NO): NO